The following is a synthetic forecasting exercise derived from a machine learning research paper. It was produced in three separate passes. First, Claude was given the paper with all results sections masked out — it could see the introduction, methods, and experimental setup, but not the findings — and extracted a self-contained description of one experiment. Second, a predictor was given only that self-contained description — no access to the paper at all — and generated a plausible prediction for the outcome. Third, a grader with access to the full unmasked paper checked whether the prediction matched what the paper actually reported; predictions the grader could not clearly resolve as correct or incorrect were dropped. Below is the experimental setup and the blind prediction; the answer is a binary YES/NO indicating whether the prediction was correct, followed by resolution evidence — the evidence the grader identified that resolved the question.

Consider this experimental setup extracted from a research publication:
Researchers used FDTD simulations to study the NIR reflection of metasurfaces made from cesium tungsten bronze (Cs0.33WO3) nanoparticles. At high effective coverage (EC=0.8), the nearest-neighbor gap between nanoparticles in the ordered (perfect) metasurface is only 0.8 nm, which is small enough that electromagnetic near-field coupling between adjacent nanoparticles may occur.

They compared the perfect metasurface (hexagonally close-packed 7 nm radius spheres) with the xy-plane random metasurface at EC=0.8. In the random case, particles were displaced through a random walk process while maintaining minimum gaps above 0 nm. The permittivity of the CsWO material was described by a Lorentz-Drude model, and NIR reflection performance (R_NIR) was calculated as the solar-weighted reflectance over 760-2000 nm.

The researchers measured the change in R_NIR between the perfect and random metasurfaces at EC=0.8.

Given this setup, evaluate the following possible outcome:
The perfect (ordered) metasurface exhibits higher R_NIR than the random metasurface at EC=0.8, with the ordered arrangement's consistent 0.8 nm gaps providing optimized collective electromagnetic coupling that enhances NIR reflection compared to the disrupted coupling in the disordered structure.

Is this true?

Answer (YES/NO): YES